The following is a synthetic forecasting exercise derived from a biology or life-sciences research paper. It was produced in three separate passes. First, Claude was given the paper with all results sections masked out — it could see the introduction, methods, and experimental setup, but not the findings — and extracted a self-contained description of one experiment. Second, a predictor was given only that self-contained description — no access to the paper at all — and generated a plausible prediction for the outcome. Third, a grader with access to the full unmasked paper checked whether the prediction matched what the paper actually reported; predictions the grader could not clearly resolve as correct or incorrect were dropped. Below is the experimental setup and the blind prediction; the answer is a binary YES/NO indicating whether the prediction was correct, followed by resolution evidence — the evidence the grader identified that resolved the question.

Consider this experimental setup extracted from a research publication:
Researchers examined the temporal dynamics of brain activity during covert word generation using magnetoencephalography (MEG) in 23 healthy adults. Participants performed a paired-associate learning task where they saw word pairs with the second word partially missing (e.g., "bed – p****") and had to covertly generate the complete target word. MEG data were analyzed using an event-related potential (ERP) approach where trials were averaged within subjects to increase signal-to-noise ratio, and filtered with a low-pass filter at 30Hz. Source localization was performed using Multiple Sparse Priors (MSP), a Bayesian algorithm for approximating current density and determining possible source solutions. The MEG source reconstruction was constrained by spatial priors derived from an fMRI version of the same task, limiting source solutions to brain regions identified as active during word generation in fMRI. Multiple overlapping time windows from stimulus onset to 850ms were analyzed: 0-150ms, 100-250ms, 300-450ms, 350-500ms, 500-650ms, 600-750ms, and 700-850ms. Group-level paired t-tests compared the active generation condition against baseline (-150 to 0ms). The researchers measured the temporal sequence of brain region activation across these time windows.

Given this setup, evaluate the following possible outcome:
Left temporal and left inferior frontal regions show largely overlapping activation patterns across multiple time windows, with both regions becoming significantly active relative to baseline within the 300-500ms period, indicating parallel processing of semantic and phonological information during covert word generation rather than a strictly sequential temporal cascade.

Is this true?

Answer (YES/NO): NO